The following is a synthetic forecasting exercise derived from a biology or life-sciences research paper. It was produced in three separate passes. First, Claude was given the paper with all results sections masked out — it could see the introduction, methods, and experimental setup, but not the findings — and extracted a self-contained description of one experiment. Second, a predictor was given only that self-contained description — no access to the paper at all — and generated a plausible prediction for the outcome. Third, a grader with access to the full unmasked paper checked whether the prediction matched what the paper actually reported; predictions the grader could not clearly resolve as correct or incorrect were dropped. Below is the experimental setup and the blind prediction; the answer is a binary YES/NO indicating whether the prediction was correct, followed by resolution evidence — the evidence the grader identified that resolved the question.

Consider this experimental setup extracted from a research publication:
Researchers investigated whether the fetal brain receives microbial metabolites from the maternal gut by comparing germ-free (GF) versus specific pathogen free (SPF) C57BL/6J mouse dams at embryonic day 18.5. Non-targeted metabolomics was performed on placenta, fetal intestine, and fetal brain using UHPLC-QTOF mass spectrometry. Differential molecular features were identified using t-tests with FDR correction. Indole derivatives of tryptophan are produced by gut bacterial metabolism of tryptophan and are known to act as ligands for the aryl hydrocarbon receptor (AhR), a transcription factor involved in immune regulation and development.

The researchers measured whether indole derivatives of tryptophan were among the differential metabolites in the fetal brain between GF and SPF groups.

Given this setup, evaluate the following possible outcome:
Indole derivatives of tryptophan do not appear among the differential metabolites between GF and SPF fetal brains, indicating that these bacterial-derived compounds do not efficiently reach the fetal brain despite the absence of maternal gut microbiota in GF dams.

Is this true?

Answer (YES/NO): NO